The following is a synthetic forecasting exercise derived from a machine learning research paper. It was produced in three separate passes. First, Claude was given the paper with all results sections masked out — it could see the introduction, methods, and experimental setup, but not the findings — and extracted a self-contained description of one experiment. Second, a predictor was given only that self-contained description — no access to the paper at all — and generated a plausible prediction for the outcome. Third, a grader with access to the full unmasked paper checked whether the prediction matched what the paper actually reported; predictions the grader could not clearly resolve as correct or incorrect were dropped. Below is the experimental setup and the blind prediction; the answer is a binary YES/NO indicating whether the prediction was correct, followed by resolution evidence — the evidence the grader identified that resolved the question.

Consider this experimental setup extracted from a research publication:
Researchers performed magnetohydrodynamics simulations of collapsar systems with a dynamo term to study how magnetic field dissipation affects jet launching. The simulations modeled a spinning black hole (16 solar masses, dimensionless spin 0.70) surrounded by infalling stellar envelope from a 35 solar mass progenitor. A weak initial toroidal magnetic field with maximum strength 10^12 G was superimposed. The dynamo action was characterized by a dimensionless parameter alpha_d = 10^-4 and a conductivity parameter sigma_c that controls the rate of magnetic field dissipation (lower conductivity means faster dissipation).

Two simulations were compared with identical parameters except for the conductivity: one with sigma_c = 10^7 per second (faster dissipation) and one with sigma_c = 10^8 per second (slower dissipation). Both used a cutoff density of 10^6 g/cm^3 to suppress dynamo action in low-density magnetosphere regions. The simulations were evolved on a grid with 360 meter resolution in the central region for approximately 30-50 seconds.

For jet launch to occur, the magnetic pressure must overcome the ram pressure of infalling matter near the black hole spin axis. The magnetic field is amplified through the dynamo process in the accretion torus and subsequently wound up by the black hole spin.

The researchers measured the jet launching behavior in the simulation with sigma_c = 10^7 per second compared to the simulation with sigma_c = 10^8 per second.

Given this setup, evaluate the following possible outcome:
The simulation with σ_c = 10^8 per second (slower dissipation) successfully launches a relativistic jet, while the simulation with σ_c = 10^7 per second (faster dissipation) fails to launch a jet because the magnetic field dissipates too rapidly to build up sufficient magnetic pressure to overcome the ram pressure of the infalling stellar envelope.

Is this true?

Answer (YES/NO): NO